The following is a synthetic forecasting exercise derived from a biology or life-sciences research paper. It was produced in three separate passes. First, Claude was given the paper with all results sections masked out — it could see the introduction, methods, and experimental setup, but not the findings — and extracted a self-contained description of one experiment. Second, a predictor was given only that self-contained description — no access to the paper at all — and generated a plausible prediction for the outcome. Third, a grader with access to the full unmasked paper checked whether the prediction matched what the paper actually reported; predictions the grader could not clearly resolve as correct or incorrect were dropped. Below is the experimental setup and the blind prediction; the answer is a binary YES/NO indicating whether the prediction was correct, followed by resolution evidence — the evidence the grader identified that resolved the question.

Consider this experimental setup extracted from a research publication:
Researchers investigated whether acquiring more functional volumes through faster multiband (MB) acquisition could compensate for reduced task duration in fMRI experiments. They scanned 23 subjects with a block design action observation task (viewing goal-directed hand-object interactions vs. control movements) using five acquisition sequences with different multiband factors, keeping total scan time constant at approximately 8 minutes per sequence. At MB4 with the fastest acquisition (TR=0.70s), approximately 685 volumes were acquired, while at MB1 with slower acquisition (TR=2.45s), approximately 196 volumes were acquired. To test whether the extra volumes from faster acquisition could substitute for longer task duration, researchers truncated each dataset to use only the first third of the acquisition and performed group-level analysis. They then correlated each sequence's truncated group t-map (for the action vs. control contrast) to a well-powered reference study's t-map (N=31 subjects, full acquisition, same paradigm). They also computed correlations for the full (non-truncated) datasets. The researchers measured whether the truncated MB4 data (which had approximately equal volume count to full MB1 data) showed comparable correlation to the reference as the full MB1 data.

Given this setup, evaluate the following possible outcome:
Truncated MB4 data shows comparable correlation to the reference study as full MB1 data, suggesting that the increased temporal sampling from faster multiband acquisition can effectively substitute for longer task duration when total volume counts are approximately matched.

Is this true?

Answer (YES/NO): NO